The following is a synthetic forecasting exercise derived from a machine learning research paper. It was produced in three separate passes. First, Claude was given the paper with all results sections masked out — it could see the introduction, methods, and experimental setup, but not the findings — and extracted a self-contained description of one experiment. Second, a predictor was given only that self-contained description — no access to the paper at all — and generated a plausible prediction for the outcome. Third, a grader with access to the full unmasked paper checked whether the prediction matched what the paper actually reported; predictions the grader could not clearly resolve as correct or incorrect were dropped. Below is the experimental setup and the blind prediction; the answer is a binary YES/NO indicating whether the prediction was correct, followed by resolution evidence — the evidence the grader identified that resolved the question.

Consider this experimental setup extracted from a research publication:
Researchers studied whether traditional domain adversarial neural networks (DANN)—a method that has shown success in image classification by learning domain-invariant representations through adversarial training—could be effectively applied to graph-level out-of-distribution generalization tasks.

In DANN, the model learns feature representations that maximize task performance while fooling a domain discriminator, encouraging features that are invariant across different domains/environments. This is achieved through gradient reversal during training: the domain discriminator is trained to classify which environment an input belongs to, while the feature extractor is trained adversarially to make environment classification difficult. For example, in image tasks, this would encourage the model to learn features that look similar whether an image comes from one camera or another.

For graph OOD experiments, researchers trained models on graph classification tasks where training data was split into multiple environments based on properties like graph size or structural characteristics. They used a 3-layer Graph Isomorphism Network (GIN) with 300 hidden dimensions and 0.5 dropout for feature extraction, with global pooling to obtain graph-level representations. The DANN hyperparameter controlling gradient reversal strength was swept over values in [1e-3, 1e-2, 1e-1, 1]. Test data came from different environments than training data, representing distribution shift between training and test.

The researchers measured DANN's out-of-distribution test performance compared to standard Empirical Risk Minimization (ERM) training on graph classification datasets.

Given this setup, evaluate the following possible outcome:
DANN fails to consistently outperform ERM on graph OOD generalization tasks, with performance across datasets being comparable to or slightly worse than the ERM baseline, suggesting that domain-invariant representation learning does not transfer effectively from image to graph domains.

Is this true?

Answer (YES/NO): YES